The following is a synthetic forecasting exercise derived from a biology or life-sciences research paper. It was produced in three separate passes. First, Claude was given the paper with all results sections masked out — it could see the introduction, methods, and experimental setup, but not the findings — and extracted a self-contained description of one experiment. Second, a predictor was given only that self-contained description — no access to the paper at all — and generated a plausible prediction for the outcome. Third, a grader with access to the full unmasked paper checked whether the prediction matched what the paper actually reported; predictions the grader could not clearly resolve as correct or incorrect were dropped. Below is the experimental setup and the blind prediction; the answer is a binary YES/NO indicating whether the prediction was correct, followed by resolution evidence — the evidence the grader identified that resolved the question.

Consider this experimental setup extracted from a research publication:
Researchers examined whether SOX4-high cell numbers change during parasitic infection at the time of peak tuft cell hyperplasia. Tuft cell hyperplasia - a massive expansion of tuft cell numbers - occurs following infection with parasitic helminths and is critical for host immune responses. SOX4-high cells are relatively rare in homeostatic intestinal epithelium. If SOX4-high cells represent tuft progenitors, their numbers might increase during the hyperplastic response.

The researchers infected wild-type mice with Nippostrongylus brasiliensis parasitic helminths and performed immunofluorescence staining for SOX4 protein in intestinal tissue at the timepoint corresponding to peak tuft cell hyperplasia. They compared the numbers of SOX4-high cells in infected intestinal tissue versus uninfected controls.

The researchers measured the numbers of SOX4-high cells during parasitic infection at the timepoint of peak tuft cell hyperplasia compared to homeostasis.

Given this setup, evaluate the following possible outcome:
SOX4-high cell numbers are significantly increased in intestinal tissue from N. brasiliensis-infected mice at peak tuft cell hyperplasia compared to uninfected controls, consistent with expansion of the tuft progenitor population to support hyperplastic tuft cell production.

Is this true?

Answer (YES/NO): YES